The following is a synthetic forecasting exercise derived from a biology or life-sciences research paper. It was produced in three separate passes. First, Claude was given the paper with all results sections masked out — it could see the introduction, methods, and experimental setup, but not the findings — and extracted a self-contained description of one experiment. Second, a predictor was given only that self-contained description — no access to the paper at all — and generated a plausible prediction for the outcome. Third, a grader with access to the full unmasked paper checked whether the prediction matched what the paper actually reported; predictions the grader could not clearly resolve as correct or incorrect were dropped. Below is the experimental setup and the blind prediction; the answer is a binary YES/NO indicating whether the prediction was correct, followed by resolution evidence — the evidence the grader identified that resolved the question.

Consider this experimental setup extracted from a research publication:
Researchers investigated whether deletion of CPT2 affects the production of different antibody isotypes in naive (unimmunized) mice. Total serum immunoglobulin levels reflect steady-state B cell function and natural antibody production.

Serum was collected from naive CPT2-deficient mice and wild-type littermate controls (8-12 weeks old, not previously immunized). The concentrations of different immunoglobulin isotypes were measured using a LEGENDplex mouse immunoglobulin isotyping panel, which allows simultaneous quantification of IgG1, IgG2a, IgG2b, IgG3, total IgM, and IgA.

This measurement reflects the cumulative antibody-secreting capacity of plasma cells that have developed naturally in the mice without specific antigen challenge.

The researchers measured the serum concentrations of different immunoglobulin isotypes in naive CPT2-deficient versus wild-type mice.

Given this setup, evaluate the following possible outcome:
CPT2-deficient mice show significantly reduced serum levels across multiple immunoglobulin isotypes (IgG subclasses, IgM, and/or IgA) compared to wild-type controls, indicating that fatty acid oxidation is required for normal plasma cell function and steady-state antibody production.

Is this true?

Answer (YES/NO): NO